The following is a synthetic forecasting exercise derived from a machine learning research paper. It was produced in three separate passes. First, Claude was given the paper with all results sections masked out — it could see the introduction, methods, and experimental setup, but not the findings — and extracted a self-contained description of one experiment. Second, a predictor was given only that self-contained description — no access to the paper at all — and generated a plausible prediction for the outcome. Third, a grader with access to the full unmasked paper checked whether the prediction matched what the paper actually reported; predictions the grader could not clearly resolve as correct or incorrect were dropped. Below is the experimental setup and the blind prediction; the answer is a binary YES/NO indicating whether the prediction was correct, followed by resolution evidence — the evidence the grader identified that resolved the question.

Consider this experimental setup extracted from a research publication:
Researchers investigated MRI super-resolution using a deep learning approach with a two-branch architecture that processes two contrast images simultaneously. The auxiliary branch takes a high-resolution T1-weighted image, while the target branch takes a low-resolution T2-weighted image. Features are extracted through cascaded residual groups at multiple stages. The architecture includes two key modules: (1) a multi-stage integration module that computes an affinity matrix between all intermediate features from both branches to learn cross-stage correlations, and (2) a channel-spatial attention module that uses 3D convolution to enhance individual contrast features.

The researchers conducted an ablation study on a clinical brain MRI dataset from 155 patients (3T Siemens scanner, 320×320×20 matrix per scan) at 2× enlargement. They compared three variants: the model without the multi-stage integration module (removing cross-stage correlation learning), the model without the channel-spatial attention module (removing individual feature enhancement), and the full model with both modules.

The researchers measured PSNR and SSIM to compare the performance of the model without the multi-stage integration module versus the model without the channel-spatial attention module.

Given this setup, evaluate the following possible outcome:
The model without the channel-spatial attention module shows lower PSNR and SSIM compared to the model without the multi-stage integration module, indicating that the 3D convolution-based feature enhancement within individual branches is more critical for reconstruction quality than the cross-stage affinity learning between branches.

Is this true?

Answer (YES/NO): NO